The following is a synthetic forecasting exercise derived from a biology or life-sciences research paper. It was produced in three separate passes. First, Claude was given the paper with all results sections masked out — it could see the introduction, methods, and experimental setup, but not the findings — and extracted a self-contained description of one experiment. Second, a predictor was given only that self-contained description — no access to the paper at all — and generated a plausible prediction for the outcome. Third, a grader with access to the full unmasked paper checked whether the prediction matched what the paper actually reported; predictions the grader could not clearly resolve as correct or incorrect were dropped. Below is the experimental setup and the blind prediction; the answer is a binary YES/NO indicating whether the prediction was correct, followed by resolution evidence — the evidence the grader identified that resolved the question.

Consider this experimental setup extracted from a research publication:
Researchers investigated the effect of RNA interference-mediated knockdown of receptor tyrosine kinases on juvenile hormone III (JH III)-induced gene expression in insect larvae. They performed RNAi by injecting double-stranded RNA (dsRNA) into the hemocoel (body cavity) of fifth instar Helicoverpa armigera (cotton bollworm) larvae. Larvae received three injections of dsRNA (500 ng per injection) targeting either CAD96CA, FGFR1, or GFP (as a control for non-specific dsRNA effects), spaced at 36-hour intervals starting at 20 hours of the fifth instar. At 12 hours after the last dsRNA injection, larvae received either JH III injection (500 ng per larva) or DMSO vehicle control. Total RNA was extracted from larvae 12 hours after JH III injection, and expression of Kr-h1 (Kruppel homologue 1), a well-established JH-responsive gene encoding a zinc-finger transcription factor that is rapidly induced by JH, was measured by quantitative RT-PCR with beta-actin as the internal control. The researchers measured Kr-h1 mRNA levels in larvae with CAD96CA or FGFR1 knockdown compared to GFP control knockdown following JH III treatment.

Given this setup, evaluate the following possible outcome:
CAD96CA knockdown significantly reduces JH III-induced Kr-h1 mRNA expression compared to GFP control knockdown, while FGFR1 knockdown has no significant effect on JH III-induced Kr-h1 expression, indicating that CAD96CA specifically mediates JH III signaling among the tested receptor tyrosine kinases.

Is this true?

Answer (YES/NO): NO